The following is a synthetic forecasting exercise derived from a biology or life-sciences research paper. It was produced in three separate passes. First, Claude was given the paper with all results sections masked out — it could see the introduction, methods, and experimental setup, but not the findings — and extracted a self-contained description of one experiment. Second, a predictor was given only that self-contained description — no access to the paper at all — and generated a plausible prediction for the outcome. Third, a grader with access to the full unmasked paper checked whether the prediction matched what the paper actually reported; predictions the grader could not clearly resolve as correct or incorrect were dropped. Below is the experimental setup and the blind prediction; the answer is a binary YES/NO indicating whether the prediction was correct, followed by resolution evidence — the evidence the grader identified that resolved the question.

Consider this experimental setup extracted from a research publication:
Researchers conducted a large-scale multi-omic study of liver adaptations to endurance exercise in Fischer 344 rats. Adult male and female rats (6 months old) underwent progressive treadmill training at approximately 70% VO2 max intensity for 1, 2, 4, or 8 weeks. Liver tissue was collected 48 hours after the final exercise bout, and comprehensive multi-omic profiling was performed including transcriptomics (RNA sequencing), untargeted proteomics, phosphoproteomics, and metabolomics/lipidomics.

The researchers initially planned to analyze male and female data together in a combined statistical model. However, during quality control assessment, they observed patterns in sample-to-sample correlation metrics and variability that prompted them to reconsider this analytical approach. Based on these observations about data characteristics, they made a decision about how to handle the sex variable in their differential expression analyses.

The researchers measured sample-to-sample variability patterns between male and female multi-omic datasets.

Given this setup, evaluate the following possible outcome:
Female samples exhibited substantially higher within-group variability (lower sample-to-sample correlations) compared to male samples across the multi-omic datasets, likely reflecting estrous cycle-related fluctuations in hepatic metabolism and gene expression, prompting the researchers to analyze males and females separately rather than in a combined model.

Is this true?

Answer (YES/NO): YES